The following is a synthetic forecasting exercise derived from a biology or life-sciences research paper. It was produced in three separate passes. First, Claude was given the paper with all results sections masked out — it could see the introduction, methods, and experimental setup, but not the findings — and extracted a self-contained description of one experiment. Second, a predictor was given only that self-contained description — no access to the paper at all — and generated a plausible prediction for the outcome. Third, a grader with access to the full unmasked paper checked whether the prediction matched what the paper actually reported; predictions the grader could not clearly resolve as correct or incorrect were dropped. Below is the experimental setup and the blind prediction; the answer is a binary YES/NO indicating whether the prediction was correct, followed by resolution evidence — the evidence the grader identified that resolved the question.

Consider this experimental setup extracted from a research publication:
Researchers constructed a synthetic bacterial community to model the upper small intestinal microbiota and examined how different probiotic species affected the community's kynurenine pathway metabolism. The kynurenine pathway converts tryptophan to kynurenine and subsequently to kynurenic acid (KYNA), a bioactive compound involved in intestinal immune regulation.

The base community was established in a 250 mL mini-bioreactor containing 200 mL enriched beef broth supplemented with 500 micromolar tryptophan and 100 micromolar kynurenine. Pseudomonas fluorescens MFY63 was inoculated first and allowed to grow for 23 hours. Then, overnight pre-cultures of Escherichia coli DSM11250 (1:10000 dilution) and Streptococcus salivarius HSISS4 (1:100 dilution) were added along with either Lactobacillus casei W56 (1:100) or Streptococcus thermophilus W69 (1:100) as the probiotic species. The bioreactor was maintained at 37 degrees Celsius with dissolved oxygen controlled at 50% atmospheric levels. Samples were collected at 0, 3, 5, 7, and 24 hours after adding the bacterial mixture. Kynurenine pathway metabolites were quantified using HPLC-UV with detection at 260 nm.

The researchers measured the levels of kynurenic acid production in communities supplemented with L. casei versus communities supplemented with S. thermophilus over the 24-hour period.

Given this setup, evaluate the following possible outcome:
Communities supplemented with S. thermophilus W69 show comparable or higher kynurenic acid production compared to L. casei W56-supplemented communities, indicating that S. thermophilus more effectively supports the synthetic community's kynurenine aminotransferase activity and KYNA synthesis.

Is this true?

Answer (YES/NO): NO